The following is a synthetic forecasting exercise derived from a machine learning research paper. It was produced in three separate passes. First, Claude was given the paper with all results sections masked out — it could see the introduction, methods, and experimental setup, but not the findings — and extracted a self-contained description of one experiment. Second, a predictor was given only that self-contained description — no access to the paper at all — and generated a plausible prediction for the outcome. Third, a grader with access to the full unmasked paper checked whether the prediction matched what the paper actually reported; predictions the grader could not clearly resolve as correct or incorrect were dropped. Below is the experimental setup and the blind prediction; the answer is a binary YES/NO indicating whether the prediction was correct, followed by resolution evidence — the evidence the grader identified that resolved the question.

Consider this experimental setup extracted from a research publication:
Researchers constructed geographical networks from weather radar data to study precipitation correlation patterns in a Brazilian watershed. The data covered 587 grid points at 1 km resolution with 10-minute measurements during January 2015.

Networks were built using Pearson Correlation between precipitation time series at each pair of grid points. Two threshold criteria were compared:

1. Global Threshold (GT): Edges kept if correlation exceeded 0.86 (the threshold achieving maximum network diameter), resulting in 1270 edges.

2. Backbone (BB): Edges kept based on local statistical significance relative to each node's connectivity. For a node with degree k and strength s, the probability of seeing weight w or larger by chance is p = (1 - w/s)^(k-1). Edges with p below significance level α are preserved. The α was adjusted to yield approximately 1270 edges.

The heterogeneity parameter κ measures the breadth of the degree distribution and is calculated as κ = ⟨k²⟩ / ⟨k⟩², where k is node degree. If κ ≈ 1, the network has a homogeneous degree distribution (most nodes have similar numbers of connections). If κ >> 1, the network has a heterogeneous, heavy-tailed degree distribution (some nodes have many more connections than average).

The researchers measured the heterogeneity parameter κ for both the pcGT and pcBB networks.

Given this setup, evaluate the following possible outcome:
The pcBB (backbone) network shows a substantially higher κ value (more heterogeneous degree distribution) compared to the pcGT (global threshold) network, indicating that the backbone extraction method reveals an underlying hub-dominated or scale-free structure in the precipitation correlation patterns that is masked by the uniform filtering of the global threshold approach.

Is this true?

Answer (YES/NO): YES